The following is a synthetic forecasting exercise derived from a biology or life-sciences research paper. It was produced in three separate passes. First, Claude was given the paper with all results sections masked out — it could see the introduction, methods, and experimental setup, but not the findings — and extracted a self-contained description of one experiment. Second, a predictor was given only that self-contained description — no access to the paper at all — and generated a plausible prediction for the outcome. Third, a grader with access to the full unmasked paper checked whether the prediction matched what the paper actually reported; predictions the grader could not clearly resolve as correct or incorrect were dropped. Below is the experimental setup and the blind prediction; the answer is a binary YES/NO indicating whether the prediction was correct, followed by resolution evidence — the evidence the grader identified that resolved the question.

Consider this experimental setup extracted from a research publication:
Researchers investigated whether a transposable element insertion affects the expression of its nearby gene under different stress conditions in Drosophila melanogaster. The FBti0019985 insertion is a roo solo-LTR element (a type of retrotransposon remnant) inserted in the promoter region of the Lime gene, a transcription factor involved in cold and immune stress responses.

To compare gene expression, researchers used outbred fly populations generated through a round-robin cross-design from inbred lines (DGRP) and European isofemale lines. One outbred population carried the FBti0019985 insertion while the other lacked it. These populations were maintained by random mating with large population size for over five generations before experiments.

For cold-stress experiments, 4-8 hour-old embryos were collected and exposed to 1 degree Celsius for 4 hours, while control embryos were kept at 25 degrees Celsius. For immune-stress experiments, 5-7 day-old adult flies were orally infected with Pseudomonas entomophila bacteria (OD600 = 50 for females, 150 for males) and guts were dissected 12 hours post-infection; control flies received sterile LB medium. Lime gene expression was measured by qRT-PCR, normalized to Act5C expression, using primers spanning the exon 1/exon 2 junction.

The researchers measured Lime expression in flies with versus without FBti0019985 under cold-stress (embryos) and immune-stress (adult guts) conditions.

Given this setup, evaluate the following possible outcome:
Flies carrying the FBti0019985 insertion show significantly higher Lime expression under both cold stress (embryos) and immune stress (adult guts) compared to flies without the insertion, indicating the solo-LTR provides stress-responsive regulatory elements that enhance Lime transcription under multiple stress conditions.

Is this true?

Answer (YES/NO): NO